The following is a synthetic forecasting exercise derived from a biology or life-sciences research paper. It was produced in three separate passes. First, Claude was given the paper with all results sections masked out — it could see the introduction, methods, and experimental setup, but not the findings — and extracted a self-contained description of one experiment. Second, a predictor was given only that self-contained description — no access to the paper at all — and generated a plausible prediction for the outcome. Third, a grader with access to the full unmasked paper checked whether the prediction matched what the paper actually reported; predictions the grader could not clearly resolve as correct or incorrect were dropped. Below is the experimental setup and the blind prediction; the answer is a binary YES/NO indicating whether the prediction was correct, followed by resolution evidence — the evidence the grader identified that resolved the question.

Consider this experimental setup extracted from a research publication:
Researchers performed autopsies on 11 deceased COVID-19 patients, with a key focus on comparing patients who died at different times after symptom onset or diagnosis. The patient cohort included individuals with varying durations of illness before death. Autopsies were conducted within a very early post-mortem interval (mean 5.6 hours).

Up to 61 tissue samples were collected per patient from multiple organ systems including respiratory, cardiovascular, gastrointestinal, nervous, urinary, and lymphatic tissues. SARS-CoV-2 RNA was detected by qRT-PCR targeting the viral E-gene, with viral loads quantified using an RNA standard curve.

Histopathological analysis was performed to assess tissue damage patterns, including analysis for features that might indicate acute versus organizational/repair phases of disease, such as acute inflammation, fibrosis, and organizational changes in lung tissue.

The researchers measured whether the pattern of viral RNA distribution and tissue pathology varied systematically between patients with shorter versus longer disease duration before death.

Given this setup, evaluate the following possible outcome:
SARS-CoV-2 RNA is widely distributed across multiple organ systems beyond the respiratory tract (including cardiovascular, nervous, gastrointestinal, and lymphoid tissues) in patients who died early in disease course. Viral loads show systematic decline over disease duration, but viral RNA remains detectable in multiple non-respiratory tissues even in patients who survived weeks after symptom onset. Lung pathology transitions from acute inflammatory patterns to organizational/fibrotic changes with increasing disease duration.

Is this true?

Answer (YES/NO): YES